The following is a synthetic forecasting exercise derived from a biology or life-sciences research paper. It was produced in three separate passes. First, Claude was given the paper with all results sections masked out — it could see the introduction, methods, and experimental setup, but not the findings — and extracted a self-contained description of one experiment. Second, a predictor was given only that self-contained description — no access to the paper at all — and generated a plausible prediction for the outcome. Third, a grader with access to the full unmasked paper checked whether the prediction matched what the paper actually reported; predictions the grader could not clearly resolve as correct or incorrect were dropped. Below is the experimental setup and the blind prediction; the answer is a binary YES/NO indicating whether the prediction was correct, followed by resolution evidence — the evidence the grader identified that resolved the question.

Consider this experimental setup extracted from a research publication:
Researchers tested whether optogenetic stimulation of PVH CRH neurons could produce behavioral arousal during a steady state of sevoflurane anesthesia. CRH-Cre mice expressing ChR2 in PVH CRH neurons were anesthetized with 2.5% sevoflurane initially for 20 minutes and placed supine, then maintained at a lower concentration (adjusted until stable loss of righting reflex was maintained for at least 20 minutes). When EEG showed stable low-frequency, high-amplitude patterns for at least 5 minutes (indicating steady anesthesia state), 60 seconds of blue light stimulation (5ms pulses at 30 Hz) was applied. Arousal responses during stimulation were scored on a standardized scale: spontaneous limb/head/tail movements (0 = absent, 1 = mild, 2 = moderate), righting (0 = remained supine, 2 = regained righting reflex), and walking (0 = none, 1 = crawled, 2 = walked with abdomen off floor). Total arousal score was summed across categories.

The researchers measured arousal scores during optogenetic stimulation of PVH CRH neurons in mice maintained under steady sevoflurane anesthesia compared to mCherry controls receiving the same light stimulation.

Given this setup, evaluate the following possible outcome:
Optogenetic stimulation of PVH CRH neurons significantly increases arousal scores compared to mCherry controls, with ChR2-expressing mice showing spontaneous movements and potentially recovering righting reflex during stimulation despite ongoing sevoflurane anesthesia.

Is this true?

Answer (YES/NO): YES